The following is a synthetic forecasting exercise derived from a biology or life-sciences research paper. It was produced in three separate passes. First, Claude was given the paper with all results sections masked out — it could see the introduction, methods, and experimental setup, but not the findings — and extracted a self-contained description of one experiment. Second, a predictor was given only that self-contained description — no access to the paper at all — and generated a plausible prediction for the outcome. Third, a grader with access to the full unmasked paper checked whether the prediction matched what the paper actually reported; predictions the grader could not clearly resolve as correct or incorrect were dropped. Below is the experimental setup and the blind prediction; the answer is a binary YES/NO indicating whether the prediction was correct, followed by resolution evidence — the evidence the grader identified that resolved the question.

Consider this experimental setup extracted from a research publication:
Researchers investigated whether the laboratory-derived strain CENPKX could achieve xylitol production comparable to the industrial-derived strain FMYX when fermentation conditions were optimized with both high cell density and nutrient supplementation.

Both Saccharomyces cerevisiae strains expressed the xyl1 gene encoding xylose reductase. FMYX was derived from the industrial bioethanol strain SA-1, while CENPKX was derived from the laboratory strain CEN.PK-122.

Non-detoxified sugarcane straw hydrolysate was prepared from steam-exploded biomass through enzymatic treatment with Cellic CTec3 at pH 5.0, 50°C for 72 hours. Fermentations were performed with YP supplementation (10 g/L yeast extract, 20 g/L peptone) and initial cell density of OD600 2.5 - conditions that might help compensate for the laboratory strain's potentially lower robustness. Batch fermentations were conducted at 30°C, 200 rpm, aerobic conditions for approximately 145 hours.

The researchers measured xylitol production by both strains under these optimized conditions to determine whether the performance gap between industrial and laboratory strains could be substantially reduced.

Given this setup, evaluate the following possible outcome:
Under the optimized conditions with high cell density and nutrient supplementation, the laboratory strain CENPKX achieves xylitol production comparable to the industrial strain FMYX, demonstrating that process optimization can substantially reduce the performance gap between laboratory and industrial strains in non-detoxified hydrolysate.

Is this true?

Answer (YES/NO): NO